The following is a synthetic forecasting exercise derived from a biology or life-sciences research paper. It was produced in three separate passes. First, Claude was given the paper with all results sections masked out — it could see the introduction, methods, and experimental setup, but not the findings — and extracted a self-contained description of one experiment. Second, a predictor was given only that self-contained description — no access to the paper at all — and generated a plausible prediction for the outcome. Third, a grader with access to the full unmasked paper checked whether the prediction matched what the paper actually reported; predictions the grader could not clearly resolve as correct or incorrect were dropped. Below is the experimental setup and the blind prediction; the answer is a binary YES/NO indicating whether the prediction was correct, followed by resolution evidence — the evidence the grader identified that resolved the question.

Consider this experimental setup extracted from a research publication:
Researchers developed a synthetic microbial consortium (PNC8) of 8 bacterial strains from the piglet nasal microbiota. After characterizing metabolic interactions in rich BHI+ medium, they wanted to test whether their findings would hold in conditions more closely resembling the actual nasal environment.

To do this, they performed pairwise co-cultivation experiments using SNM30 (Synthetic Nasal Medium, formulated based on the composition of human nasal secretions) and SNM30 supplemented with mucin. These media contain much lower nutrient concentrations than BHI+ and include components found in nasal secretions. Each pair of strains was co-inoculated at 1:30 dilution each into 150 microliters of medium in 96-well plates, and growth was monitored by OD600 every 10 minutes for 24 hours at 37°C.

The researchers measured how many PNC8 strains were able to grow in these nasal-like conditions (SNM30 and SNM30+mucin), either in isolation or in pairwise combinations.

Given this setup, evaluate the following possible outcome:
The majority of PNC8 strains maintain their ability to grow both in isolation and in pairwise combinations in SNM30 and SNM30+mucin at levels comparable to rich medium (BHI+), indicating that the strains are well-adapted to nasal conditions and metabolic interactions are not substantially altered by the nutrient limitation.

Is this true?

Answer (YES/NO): NO